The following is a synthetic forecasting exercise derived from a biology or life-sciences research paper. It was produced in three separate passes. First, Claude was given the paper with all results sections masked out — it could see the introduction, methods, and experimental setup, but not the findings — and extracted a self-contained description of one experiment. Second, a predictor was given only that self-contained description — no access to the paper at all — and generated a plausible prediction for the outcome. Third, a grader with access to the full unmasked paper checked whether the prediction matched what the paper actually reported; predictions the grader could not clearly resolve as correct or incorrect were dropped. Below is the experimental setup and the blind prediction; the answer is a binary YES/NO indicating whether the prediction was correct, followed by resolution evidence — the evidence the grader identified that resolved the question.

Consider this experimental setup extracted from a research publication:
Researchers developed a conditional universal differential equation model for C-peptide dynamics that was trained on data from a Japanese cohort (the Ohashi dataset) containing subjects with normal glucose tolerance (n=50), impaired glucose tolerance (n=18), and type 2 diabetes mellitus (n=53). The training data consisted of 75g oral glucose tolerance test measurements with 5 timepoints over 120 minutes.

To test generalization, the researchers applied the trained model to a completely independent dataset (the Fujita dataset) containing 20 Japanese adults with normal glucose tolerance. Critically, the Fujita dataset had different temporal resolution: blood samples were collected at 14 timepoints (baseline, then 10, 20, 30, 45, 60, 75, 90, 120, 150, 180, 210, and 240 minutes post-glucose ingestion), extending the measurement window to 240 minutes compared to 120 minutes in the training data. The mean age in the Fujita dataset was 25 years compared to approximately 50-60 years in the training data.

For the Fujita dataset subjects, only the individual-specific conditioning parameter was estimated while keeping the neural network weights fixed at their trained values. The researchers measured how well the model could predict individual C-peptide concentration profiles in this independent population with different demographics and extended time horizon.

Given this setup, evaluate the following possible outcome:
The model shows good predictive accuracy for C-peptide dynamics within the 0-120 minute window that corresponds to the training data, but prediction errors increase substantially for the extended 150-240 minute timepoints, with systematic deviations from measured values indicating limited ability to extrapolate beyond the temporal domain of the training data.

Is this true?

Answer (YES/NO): NO